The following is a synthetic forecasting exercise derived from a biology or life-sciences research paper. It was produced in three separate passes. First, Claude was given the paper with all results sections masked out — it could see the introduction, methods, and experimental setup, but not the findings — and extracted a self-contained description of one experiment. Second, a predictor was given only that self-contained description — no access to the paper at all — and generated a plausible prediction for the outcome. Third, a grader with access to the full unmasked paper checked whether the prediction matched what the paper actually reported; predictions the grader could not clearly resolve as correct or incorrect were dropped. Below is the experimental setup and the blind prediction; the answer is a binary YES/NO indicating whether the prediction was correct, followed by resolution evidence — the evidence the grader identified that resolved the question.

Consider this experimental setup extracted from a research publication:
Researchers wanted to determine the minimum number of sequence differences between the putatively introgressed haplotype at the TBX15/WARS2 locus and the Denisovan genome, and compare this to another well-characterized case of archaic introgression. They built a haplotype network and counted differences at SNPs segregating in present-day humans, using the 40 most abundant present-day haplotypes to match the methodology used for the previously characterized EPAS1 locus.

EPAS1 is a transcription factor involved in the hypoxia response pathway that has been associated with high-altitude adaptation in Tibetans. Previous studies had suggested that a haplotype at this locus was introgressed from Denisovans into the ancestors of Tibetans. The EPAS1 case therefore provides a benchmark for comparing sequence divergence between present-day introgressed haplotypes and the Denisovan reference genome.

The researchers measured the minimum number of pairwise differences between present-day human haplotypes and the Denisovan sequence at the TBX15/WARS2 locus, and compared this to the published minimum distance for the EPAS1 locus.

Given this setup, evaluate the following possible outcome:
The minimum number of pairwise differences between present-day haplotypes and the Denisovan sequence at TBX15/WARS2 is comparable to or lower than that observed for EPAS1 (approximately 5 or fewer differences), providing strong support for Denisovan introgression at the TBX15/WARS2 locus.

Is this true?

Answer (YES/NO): NO